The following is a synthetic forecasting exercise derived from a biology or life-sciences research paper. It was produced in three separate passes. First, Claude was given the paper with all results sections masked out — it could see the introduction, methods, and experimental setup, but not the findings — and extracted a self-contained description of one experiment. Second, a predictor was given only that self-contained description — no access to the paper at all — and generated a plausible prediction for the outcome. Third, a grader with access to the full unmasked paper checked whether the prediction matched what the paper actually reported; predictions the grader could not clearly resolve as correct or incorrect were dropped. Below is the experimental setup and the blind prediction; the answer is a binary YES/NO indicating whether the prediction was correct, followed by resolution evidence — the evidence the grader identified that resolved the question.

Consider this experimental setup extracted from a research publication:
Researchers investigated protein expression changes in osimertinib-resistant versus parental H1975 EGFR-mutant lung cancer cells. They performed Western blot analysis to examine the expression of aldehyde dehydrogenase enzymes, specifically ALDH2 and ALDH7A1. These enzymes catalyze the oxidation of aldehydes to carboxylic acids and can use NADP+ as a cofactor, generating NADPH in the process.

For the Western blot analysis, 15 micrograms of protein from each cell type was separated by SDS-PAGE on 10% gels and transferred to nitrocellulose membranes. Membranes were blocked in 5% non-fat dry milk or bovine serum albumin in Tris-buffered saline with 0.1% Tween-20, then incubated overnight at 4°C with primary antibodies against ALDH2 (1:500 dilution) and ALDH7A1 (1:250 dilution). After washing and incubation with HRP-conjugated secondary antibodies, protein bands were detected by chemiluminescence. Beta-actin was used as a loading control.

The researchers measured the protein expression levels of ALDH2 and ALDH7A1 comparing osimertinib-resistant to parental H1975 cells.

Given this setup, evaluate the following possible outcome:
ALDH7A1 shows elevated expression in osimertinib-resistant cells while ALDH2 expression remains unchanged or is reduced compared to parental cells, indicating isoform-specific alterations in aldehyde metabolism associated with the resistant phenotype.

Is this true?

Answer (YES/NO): NO